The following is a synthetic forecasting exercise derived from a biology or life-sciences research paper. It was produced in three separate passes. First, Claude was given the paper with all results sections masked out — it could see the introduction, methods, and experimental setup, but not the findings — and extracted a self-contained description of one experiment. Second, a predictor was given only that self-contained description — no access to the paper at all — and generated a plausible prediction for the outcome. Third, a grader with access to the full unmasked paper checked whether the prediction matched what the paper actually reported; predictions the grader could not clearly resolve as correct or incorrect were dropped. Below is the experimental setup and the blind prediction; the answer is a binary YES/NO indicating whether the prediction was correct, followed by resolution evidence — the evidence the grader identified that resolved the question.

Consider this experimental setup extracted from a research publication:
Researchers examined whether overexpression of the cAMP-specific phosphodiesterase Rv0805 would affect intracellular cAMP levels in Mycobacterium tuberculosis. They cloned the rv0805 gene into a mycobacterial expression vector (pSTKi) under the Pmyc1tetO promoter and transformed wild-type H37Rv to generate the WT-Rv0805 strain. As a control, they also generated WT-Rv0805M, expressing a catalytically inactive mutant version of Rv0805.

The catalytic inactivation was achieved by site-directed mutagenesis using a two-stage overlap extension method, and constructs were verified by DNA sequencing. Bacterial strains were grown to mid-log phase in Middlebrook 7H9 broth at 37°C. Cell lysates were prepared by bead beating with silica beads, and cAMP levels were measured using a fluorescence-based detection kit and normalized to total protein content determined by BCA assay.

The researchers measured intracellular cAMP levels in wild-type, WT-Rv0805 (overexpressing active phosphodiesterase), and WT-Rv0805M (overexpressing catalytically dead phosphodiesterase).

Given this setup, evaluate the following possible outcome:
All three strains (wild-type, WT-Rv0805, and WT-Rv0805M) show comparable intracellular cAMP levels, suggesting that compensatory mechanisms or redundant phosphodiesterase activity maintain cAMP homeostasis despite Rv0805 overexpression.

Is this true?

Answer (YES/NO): NO